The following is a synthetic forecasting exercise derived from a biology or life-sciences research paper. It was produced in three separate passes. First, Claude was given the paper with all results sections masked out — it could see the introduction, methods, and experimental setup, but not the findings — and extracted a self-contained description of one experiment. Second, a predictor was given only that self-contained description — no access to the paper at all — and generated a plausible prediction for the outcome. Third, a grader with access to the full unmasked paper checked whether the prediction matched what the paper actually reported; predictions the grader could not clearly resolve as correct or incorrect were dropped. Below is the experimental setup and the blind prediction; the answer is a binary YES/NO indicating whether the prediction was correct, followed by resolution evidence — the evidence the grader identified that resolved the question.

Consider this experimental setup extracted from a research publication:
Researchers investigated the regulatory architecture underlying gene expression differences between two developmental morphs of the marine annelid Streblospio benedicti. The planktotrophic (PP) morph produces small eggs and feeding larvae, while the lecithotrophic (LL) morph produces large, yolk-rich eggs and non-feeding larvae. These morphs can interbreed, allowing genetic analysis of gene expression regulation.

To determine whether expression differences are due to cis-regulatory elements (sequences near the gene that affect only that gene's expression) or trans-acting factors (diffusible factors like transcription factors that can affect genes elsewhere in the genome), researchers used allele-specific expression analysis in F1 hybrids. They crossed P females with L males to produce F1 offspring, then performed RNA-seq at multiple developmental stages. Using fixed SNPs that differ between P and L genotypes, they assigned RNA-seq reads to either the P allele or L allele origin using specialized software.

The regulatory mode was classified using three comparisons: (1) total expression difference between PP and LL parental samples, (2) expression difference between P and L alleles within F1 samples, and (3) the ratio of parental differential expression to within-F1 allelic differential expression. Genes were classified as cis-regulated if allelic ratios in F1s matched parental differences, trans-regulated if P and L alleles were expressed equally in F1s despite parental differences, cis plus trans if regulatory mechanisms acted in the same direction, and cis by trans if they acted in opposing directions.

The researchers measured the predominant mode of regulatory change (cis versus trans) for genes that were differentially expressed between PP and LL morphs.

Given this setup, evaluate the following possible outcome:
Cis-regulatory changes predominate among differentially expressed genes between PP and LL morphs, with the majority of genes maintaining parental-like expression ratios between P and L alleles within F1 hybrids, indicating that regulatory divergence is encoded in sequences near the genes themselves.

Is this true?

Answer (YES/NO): NO